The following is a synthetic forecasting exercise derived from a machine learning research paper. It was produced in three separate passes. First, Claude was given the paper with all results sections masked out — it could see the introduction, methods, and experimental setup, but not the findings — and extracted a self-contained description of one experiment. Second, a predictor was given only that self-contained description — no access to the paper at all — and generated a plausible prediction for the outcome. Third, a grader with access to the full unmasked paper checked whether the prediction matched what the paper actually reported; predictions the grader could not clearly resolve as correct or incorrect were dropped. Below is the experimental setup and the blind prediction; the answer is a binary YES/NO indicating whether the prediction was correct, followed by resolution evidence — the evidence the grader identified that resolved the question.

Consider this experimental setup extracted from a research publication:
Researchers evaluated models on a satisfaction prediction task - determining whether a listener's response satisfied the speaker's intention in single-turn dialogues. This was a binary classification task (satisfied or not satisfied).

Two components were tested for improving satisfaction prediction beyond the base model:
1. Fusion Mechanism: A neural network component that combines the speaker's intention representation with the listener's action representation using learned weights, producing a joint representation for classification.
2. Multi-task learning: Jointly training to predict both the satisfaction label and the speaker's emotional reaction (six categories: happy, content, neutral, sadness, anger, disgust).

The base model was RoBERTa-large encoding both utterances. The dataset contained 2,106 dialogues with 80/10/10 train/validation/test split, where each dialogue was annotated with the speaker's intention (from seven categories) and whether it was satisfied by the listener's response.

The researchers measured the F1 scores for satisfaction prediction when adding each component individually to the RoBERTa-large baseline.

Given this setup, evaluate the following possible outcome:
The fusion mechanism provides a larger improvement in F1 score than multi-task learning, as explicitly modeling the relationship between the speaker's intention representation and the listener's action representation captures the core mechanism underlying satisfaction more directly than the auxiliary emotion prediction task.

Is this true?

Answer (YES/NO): YES